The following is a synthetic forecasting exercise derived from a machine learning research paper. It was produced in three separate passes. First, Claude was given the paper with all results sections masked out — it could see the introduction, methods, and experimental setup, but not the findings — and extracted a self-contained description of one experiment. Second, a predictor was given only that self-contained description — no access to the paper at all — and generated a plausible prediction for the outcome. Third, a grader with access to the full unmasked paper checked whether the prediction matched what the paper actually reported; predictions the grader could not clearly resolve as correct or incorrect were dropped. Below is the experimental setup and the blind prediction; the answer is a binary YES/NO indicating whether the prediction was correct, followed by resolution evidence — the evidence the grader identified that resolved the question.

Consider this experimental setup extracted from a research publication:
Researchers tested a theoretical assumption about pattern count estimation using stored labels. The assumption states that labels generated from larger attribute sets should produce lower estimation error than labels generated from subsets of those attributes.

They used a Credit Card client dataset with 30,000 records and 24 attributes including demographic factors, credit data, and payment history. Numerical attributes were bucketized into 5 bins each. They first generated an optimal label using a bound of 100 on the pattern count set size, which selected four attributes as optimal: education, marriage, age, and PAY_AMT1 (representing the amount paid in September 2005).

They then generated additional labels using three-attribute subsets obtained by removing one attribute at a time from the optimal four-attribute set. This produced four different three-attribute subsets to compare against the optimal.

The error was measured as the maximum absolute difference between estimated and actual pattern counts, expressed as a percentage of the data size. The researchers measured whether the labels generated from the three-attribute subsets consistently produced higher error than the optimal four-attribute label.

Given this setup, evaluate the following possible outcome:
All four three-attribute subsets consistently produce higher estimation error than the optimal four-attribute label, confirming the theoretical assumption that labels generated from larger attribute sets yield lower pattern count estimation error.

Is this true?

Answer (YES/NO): NO